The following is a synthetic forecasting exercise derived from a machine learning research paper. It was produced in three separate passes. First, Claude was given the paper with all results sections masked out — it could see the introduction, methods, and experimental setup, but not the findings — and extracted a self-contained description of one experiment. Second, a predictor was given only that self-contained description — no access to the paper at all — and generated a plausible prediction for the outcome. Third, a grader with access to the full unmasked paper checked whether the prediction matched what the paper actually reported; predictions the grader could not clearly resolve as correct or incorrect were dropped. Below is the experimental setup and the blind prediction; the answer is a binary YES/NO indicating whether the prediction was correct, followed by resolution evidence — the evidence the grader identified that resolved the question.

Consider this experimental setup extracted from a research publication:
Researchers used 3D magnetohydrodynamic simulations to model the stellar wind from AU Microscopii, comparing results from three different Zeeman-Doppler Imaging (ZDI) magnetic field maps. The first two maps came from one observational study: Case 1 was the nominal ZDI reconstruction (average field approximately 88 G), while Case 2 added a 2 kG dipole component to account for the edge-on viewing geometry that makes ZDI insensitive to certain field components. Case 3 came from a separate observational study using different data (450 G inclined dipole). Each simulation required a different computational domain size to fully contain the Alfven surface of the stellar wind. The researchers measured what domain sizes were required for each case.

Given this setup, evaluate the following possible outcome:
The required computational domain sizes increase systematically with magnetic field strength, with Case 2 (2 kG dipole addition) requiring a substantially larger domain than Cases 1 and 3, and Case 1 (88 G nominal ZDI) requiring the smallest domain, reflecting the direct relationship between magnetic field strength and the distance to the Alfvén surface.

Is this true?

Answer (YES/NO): NO